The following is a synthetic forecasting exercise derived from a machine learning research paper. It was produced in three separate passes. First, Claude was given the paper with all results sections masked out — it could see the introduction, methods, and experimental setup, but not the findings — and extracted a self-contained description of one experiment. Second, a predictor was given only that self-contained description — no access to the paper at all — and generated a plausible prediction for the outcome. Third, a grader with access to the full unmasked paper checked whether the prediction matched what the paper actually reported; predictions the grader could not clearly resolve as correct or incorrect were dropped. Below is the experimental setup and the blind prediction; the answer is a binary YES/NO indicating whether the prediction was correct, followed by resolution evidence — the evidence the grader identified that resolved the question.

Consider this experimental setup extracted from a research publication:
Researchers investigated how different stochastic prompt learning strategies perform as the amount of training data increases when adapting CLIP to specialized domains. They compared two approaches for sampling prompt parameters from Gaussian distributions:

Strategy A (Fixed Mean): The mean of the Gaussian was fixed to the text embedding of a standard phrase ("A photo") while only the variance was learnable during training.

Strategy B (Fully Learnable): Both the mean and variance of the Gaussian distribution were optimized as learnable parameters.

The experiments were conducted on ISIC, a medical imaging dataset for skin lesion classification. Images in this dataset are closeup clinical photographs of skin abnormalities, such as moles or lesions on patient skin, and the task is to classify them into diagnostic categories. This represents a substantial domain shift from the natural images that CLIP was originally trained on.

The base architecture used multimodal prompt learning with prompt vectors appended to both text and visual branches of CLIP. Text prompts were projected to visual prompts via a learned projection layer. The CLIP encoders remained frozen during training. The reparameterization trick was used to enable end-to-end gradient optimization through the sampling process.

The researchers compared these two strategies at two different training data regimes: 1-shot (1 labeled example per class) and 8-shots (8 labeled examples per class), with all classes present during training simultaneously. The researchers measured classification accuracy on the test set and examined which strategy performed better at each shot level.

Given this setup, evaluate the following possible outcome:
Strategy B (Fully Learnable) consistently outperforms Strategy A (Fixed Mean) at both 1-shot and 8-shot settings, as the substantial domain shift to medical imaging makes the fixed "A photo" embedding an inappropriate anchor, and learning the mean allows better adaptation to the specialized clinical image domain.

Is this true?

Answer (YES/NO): NO